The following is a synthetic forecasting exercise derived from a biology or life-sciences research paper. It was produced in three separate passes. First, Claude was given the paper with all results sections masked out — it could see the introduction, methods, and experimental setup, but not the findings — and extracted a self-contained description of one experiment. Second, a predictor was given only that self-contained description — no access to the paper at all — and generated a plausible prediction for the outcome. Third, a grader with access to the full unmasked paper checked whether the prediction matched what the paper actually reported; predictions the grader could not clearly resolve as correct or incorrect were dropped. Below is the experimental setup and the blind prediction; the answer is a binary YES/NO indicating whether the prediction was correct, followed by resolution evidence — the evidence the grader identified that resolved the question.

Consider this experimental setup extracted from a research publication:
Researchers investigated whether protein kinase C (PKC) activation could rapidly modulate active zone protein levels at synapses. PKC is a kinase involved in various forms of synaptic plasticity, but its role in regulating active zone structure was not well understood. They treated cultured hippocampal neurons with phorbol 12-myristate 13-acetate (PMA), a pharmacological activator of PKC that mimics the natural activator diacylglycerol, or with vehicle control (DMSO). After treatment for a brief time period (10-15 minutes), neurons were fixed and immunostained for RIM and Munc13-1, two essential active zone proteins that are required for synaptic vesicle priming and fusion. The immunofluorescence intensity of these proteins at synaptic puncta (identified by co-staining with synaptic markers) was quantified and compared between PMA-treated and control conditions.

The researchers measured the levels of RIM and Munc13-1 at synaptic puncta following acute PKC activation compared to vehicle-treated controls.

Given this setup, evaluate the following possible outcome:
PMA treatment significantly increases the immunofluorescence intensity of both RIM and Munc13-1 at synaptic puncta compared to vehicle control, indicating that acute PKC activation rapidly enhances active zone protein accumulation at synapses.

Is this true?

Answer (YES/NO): YES